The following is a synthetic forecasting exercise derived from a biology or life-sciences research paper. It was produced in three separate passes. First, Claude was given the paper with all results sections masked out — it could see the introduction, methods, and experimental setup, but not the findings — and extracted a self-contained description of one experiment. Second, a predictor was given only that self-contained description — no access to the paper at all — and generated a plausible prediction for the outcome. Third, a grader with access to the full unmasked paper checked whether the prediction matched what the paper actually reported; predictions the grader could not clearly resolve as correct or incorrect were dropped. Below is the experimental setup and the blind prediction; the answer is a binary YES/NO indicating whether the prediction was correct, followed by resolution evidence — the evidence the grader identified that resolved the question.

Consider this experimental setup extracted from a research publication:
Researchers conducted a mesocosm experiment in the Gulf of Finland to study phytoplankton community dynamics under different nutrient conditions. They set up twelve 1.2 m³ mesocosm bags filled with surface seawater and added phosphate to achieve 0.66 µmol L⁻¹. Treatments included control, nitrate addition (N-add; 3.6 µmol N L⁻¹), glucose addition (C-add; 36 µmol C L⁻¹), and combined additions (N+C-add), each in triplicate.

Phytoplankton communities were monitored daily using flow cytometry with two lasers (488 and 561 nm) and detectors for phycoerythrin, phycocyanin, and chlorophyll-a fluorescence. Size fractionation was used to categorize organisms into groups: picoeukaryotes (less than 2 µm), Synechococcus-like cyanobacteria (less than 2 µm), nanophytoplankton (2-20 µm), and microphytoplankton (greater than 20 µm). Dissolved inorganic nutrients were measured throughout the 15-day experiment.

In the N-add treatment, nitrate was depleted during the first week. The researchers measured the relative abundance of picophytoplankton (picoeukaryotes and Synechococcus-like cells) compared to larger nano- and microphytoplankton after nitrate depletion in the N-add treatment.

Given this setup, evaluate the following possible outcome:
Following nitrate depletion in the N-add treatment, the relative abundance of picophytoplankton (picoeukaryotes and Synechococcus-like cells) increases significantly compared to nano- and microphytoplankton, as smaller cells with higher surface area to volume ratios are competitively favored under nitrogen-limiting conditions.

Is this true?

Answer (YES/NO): YES